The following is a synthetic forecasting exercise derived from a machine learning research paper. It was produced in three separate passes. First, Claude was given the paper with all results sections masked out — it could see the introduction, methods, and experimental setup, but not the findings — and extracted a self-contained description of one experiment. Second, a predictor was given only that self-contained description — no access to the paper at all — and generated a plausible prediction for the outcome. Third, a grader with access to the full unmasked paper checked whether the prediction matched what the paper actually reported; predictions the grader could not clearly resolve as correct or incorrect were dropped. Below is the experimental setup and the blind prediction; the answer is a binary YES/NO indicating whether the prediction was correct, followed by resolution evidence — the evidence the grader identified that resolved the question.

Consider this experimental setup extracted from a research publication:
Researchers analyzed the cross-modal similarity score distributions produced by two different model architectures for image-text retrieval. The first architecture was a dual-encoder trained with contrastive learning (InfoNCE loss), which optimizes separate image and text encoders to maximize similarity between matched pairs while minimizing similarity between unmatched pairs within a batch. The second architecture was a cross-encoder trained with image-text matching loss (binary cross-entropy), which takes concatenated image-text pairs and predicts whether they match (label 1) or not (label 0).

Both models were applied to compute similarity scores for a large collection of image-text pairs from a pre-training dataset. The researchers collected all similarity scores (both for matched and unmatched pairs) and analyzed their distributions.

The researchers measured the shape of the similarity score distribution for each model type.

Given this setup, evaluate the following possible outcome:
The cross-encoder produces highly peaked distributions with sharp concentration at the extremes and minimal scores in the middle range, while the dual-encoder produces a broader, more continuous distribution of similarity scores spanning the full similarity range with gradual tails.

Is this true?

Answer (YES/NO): YES